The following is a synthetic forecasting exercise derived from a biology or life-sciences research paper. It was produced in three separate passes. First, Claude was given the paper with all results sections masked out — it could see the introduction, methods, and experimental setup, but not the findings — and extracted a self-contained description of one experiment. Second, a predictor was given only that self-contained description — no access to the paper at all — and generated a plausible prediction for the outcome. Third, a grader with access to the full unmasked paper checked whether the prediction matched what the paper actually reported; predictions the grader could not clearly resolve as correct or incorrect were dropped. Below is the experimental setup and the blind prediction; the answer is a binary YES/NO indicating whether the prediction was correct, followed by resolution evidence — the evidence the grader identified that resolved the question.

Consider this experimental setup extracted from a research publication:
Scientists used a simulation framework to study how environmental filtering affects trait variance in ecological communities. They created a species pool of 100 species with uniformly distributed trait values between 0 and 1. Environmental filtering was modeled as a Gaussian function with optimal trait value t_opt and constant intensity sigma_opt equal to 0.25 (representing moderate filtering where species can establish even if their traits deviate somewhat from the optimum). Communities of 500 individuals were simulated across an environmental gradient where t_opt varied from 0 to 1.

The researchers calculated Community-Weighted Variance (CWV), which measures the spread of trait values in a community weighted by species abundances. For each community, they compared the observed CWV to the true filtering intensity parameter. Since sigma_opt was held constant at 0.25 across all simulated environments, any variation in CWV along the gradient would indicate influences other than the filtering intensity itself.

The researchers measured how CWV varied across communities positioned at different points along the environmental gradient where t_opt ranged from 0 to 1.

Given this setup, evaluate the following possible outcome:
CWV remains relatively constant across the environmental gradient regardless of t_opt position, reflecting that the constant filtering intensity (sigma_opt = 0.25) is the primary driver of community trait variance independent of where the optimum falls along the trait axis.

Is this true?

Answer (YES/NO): NO